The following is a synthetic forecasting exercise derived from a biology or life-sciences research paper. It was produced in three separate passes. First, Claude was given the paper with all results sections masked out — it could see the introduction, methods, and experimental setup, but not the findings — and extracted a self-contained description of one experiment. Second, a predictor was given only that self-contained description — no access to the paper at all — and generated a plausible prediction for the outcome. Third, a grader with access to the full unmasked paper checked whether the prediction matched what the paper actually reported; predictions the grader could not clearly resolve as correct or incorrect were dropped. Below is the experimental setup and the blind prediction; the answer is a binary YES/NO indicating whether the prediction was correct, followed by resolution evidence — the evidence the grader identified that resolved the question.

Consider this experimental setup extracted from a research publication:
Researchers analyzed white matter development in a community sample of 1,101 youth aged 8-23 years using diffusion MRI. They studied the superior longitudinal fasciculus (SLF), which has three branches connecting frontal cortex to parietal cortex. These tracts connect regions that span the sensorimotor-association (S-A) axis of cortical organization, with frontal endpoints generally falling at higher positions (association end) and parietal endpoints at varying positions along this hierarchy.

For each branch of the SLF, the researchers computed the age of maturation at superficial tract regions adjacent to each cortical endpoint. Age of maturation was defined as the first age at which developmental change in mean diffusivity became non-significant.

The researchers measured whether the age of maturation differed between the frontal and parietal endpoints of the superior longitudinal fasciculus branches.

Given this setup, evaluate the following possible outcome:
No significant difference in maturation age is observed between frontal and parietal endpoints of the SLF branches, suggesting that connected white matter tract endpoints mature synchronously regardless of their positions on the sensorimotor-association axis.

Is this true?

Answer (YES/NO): NO